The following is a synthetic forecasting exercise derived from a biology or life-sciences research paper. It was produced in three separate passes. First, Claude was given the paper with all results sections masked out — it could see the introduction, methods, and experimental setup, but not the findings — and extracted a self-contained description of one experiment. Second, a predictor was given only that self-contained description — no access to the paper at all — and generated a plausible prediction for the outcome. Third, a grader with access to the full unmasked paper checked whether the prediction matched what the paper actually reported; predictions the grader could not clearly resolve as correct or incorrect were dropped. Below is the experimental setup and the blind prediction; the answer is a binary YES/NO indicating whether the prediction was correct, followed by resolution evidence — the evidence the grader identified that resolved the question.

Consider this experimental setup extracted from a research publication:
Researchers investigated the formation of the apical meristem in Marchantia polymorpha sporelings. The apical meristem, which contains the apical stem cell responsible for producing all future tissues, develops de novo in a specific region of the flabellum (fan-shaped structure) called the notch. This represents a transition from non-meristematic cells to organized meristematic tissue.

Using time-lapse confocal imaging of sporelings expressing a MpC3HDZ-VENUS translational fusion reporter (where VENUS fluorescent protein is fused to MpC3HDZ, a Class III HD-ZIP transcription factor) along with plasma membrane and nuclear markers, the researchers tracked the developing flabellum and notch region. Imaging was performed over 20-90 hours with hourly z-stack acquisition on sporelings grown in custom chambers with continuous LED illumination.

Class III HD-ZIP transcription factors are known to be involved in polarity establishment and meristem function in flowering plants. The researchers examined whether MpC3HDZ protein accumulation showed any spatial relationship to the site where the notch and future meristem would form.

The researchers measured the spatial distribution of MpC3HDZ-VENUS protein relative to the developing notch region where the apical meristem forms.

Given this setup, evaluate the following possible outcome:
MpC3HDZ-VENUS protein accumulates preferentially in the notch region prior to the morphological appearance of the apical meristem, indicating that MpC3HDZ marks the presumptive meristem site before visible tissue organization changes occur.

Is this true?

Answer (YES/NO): NO